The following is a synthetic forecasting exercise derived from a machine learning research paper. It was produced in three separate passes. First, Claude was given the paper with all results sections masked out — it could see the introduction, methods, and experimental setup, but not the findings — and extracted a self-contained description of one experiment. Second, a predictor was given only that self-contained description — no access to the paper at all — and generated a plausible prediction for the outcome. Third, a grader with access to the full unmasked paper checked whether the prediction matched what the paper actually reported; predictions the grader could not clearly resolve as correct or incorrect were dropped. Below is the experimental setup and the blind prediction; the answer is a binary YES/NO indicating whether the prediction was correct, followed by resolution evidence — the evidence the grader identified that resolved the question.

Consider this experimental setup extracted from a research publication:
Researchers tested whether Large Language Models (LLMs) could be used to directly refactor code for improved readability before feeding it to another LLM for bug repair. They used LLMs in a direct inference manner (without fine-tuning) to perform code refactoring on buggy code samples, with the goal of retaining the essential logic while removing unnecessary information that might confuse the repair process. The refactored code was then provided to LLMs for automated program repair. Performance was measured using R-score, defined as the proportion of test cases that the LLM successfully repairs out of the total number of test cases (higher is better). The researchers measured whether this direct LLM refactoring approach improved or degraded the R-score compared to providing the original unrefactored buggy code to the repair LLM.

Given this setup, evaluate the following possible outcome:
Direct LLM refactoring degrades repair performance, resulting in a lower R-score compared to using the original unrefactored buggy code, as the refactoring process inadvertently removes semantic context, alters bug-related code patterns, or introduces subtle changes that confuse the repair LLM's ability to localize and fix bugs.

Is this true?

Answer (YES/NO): YES